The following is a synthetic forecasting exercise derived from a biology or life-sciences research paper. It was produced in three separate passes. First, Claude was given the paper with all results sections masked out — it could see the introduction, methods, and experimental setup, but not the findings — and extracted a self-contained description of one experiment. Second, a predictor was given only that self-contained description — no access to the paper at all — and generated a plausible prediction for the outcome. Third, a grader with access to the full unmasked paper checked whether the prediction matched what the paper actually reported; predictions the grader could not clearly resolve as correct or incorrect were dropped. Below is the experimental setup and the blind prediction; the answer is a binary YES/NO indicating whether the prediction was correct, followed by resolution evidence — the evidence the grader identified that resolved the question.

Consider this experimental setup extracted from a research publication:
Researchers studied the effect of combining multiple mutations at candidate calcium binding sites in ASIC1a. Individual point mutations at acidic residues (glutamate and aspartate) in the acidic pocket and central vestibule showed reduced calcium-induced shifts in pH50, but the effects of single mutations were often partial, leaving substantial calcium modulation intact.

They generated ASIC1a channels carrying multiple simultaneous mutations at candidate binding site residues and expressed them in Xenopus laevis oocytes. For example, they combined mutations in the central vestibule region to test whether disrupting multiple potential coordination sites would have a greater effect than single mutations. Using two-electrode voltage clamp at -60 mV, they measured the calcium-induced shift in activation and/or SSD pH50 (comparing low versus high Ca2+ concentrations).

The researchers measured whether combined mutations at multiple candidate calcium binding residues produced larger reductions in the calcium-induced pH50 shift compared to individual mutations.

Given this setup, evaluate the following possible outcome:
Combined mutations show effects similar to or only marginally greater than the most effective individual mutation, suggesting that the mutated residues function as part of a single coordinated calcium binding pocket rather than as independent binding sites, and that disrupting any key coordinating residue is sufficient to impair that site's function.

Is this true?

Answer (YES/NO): NO